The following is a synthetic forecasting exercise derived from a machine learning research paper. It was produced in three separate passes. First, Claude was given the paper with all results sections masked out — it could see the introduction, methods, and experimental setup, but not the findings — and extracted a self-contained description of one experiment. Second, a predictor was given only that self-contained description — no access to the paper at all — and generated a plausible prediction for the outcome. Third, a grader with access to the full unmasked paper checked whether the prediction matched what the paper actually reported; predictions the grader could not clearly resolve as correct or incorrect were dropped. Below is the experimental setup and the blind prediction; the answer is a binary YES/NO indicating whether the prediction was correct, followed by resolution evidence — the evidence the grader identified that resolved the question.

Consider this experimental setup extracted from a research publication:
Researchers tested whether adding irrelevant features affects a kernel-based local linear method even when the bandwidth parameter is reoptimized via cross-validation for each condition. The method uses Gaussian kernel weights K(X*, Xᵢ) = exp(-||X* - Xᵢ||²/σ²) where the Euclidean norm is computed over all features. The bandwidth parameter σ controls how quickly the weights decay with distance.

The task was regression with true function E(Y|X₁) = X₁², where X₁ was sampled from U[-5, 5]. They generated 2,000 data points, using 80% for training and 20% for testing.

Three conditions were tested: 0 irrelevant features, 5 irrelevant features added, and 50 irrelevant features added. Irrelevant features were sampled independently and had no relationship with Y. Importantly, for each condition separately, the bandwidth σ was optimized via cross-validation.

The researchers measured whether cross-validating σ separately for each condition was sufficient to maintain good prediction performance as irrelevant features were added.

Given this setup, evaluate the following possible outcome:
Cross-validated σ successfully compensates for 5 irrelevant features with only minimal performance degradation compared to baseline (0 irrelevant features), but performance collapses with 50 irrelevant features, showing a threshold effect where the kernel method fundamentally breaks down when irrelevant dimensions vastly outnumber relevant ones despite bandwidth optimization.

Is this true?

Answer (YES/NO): NO